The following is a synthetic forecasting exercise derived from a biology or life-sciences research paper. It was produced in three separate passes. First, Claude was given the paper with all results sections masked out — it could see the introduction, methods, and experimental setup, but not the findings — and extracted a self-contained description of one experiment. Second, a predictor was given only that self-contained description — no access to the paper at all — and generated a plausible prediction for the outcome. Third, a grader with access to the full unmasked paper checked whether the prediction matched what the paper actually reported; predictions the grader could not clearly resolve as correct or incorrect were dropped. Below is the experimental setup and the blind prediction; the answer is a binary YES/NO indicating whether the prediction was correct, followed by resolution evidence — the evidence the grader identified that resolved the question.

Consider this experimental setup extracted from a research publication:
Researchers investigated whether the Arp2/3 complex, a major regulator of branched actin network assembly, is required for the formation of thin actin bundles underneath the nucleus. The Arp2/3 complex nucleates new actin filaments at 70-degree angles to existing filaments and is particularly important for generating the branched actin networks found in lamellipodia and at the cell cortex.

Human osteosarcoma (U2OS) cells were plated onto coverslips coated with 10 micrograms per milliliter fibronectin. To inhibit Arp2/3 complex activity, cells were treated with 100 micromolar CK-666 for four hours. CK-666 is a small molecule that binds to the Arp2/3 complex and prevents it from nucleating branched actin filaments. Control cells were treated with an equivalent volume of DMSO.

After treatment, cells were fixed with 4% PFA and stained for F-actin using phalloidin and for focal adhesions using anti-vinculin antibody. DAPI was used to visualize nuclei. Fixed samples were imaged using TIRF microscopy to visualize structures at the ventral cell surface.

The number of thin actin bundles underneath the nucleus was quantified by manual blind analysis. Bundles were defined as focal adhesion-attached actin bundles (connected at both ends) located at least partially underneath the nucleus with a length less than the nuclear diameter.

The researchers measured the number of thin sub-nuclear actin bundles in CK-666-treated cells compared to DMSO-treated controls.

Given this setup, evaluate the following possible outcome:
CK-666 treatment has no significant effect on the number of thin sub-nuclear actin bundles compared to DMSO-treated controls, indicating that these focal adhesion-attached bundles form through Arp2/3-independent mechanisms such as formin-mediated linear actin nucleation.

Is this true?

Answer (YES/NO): NO